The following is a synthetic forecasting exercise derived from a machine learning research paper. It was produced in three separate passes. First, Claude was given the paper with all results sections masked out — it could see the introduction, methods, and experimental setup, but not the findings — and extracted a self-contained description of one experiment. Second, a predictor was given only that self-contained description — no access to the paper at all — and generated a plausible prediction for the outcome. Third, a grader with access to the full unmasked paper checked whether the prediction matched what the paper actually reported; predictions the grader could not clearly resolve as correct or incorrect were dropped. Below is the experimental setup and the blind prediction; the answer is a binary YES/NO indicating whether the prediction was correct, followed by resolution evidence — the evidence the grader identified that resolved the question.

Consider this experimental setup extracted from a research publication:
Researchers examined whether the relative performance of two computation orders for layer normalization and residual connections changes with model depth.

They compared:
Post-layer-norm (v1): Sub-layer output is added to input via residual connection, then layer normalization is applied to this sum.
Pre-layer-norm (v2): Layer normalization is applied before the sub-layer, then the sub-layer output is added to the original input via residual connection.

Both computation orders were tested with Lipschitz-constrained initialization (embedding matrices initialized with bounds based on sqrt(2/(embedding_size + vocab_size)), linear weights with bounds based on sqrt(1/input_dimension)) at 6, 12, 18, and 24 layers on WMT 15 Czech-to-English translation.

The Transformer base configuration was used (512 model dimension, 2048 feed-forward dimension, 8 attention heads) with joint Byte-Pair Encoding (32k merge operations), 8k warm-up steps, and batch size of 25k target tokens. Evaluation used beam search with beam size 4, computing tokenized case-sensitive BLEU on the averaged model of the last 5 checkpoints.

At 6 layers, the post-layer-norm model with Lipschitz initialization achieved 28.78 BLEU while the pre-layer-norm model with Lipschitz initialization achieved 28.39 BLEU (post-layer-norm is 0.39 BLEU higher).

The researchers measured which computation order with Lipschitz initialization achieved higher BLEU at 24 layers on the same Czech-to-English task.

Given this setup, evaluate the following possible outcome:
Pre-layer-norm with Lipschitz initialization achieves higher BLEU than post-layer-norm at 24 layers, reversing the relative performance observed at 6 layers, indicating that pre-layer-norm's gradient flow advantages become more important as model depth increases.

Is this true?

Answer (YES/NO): YES